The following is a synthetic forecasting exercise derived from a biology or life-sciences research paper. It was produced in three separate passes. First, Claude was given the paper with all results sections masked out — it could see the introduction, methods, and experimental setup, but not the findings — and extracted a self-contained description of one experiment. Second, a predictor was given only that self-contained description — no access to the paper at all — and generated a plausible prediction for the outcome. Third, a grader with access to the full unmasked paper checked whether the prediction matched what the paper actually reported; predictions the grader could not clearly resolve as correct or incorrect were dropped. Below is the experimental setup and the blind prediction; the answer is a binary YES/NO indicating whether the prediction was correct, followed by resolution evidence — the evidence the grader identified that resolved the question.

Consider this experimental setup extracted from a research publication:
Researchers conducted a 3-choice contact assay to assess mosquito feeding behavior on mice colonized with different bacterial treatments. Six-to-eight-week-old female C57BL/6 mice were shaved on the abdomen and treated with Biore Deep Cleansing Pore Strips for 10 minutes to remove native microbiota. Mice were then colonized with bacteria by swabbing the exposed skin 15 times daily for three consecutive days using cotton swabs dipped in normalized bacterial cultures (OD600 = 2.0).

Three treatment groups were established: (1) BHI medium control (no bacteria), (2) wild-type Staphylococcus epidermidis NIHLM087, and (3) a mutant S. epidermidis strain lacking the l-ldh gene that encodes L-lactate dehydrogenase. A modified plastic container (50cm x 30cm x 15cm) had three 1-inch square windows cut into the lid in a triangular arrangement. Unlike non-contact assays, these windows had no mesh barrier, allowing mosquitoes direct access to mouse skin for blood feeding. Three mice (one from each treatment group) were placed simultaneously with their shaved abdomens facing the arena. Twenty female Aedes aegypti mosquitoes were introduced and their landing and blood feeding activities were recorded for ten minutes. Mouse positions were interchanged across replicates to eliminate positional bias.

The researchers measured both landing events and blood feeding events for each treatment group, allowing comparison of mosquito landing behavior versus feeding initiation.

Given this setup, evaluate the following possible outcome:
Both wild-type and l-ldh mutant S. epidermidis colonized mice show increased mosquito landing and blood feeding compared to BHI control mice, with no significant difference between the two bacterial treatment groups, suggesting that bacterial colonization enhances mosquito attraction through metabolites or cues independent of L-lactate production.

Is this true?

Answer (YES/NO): NO